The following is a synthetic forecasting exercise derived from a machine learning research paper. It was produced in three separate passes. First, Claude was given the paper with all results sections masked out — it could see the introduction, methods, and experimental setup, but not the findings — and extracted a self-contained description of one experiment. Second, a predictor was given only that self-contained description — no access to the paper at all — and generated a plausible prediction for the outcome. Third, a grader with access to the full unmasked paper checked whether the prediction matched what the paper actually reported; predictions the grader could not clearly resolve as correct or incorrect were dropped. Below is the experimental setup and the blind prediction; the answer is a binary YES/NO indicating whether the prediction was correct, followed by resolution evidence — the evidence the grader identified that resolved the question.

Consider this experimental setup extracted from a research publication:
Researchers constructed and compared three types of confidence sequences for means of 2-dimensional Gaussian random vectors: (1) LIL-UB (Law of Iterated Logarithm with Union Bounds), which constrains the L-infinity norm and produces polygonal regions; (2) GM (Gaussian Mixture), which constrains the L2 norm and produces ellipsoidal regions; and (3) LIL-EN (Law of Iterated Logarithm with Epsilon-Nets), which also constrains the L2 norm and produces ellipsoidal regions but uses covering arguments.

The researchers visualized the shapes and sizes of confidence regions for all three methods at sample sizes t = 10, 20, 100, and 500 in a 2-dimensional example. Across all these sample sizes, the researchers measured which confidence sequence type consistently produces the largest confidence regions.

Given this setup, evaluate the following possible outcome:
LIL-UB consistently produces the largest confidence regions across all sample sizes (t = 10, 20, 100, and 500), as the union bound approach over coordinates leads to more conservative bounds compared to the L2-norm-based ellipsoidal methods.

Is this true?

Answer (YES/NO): NO